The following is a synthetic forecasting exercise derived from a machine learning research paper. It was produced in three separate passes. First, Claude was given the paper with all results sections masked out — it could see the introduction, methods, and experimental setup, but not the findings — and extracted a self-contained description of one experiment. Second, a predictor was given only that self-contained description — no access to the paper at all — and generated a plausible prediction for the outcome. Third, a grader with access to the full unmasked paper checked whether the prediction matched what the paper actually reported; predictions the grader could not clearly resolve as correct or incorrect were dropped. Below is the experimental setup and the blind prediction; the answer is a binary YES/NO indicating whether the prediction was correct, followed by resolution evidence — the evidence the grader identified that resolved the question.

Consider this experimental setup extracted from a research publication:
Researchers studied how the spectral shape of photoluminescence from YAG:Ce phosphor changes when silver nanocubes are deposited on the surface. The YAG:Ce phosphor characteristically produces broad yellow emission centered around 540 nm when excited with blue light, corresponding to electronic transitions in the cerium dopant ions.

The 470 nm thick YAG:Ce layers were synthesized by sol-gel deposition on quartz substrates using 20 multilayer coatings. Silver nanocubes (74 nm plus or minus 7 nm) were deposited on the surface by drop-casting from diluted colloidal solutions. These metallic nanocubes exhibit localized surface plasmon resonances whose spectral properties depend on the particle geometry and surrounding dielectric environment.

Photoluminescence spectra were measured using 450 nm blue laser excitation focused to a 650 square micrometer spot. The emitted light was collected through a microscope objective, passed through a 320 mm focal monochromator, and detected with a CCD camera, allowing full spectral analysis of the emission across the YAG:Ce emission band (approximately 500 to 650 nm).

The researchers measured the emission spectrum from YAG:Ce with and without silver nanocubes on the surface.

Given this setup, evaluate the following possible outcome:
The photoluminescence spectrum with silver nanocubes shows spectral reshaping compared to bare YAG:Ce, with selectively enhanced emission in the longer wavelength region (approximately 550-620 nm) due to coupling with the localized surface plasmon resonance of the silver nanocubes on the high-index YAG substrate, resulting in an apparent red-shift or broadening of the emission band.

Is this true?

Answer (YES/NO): NO